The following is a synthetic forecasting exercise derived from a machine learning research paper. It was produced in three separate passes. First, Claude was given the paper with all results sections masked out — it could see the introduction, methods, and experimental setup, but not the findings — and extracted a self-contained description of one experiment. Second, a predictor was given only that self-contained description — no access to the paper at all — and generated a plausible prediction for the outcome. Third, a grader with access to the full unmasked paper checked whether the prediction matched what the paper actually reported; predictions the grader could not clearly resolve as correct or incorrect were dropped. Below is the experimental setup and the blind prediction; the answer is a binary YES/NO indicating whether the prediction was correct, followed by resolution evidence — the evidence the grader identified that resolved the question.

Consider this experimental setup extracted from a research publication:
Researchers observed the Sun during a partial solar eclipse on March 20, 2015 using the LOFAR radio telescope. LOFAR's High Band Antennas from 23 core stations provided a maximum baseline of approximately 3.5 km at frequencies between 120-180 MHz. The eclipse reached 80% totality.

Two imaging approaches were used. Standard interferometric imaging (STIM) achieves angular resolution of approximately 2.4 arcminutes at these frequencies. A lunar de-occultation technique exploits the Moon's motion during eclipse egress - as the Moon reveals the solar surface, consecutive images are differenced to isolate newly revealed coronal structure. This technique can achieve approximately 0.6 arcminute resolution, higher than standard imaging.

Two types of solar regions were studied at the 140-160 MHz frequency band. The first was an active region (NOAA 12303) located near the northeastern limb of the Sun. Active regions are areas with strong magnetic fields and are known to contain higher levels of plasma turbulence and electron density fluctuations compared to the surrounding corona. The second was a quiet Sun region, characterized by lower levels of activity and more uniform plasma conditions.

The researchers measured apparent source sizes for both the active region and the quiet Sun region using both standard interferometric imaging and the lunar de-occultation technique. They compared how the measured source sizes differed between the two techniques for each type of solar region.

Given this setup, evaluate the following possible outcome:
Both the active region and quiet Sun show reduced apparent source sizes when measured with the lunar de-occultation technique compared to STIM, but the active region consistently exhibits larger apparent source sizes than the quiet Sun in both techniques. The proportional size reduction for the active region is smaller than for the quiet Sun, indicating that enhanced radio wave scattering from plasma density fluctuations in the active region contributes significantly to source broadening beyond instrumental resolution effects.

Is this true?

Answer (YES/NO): NO